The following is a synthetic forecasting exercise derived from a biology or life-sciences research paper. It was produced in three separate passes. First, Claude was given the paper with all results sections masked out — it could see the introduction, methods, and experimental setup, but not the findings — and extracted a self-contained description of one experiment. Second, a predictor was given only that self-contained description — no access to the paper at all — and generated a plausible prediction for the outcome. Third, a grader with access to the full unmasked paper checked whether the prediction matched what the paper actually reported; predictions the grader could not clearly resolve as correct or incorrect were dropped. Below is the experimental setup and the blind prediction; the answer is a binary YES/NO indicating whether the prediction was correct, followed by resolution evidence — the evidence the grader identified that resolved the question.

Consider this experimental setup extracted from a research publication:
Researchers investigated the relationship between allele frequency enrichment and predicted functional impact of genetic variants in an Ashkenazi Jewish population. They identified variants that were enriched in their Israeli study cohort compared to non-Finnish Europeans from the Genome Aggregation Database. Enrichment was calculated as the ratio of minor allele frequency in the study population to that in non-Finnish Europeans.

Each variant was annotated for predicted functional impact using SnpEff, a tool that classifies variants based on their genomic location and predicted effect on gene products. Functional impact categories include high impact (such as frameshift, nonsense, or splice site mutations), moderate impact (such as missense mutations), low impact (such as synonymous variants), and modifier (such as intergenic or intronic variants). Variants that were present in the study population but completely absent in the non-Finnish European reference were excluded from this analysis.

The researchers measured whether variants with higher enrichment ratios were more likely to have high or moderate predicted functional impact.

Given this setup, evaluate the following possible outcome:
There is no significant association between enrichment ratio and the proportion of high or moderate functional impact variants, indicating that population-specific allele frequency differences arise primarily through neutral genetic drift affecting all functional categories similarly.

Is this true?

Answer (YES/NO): YES